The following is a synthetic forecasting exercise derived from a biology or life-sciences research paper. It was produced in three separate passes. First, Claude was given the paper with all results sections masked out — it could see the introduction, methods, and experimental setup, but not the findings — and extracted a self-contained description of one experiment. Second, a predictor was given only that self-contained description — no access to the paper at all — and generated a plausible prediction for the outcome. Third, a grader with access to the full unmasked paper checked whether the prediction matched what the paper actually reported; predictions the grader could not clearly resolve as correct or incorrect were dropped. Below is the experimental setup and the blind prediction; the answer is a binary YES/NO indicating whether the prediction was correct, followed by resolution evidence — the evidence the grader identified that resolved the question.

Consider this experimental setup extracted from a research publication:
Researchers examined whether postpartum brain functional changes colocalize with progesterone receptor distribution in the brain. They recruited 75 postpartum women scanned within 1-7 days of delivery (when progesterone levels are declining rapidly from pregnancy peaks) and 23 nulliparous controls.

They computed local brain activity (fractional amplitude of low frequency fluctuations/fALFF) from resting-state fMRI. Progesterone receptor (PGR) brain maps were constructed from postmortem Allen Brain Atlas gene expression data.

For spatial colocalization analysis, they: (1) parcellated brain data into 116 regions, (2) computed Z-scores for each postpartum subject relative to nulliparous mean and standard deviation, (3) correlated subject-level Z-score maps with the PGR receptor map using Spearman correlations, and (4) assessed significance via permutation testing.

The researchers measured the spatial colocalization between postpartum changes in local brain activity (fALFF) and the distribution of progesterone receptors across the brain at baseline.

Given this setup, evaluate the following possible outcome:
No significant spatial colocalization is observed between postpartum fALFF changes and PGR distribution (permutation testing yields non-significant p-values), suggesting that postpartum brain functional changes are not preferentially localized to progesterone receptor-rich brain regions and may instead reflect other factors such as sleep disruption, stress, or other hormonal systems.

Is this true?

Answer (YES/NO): NO